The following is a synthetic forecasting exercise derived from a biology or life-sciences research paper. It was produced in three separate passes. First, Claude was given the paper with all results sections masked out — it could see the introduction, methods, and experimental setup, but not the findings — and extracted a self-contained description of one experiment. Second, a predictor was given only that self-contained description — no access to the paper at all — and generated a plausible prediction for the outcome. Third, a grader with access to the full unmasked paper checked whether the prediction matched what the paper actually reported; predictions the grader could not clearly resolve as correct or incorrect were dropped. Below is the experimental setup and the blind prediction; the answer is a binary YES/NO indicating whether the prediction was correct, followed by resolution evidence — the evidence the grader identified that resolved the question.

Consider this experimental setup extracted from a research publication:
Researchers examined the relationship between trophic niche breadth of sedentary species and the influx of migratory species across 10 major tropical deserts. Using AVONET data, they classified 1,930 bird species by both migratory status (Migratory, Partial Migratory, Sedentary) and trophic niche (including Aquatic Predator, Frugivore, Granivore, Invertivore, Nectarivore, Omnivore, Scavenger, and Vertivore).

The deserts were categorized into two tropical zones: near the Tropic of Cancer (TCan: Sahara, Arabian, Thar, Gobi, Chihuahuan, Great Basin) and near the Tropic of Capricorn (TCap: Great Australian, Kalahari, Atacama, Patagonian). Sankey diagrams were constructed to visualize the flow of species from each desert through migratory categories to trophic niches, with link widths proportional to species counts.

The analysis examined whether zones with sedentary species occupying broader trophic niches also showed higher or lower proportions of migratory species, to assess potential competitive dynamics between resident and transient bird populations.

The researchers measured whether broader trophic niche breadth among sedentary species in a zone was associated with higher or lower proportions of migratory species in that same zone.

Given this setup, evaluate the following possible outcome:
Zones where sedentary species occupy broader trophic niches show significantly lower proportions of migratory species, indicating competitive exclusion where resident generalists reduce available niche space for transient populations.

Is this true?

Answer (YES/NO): NO